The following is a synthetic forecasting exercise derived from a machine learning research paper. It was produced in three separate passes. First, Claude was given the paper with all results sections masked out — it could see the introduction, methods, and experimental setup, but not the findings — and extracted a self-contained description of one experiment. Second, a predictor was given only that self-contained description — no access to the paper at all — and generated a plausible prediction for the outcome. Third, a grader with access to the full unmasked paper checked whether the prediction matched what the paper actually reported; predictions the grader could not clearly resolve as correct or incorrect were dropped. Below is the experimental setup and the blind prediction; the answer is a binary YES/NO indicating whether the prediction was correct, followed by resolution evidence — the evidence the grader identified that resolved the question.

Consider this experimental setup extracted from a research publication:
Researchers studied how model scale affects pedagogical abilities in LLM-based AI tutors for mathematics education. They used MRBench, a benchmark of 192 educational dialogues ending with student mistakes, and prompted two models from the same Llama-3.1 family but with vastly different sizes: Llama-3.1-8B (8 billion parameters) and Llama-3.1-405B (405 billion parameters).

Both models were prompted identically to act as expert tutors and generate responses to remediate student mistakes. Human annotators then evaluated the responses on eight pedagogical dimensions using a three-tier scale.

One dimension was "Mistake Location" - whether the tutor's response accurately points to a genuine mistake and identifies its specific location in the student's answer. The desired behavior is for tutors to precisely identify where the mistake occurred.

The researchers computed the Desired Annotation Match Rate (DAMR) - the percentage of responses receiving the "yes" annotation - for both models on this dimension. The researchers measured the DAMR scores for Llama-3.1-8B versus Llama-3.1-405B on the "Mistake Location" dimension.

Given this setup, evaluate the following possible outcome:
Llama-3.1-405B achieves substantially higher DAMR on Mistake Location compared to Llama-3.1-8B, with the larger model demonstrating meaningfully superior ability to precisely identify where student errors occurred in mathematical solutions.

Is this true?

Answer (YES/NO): YES